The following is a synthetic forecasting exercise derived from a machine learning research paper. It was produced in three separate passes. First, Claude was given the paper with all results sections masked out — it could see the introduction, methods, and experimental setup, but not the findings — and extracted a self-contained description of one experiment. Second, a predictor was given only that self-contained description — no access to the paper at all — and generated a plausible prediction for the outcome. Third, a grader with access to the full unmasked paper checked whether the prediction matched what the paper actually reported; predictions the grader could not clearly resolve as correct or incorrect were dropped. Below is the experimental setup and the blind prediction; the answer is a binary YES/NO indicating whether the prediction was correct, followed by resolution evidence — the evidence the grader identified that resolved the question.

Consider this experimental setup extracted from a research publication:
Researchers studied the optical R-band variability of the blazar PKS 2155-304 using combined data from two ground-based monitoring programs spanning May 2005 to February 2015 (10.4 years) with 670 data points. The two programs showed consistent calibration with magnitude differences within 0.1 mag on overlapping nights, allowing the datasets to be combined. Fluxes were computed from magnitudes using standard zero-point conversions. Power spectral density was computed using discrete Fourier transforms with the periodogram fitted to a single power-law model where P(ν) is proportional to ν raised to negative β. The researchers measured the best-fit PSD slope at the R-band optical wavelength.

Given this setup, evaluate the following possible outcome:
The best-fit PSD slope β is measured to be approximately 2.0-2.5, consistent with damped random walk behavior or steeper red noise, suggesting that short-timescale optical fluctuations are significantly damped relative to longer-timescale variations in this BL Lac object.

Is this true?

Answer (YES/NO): NO